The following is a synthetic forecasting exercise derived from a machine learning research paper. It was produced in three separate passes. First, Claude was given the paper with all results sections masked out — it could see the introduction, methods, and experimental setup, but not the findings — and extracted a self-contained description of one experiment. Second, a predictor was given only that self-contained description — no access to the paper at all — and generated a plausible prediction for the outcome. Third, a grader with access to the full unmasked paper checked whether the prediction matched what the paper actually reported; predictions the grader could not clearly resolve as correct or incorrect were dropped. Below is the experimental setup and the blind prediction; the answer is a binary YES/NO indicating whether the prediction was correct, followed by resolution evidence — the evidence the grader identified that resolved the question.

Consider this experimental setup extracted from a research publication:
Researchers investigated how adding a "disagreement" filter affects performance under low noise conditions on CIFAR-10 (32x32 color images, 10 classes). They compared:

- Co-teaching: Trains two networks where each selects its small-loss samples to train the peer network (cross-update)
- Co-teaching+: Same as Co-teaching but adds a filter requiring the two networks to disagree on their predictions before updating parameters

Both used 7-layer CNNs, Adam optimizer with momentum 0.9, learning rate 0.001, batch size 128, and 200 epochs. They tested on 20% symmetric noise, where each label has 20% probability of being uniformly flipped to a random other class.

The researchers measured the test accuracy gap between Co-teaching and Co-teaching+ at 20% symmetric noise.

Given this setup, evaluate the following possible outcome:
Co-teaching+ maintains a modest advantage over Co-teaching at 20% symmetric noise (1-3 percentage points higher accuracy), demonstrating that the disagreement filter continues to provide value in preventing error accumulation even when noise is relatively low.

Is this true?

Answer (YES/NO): NO